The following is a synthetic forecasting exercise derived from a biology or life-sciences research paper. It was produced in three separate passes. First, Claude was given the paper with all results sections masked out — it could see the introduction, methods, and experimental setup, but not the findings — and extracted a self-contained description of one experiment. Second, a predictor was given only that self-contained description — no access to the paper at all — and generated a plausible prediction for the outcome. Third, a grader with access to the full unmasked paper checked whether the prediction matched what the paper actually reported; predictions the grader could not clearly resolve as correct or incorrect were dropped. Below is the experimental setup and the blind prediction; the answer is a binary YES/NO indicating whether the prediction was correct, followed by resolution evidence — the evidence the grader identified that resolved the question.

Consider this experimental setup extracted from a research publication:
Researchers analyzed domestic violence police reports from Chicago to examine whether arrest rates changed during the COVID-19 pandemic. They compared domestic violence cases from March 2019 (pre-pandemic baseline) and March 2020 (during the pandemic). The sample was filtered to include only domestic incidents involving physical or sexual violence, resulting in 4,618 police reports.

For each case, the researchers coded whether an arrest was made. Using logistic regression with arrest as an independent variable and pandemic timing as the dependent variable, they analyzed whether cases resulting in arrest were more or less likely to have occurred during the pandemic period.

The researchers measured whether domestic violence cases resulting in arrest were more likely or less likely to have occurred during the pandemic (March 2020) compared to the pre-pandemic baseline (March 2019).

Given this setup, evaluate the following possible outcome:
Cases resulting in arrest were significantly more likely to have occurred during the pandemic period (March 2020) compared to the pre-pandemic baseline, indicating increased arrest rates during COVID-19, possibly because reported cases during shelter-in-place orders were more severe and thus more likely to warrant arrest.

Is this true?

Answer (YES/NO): NO